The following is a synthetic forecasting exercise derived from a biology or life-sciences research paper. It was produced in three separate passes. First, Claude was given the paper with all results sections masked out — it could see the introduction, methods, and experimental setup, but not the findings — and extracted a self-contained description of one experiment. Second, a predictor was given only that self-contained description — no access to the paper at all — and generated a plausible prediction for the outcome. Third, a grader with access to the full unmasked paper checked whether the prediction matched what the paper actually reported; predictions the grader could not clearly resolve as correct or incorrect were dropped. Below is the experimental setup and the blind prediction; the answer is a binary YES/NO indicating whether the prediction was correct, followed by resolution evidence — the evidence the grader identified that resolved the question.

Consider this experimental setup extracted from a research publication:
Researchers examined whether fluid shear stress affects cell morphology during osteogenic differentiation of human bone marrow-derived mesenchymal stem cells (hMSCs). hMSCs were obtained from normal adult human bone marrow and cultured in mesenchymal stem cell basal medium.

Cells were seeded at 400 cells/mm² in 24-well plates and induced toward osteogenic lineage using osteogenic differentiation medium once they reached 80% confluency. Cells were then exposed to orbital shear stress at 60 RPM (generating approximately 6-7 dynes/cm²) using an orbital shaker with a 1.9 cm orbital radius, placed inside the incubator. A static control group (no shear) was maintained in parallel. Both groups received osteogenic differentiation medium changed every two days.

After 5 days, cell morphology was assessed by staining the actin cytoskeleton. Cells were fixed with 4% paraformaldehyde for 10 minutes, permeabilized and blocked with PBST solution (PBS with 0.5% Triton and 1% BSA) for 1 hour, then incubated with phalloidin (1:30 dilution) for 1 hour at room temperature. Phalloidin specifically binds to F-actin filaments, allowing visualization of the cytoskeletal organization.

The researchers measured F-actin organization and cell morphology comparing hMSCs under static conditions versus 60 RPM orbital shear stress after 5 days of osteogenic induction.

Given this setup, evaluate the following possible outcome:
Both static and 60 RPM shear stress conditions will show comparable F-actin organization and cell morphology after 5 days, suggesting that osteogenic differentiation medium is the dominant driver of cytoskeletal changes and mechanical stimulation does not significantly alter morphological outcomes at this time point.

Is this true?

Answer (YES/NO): NO